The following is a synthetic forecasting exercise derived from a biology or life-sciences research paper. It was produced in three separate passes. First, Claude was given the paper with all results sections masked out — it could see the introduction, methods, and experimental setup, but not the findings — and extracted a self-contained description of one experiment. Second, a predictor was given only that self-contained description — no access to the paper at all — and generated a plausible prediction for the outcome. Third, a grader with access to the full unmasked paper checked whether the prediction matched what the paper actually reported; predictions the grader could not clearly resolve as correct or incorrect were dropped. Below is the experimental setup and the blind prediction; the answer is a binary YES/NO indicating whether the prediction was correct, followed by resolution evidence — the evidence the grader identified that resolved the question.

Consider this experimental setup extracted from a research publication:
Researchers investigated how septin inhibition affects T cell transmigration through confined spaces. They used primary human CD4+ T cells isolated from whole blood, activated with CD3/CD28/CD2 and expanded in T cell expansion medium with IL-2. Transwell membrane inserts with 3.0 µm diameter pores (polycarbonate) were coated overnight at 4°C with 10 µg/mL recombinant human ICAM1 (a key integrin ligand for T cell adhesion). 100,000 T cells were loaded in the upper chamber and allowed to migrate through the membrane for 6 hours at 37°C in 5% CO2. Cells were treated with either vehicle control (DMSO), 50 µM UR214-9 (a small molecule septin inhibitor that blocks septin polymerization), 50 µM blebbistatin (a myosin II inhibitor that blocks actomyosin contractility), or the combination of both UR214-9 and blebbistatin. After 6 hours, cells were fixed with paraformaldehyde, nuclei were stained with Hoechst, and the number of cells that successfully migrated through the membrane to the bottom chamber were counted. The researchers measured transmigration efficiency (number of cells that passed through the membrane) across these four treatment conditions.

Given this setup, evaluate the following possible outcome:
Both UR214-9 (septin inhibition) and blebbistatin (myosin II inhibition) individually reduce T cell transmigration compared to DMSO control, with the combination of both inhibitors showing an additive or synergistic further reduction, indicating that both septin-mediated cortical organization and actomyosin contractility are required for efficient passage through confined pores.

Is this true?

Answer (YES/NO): YES